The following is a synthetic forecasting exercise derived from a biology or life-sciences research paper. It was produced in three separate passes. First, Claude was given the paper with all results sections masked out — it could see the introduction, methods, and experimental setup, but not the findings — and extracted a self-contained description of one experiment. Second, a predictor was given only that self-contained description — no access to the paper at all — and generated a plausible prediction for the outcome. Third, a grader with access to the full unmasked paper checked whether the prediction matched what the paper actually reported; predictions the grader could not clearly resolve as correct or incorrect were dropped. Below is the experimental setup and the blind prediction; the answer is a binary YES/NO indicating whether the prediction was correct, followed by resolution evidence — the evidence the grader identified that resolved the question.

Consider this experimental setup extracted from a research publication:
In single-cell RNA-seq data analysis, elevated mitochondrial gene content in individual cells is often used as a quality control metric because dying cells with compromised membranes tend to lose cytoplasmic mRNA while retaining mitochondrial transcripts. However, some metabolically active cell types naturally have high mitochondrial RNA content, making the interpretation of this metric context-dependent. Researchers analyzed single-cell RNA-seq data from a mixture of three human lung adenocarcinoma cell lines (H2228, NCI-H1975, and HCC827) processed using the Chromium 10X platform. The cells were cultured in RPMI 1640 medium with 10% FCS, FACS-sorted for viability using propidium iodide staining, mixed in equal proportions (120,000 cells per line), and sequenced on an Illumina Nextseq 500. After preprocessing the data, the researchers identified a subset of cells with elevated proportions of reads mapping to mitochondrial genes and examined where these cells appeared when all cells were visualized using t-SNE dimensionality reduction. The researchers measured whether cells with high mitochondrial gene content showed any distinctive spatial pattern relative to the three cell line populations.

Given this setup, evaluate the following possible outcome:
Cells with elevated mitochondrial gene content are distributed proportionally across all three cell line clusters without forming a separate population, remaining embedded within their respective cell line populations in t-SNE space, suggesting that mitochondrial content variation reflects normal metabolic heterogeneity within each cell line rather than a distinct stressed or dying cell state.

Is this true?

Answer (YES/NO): NO